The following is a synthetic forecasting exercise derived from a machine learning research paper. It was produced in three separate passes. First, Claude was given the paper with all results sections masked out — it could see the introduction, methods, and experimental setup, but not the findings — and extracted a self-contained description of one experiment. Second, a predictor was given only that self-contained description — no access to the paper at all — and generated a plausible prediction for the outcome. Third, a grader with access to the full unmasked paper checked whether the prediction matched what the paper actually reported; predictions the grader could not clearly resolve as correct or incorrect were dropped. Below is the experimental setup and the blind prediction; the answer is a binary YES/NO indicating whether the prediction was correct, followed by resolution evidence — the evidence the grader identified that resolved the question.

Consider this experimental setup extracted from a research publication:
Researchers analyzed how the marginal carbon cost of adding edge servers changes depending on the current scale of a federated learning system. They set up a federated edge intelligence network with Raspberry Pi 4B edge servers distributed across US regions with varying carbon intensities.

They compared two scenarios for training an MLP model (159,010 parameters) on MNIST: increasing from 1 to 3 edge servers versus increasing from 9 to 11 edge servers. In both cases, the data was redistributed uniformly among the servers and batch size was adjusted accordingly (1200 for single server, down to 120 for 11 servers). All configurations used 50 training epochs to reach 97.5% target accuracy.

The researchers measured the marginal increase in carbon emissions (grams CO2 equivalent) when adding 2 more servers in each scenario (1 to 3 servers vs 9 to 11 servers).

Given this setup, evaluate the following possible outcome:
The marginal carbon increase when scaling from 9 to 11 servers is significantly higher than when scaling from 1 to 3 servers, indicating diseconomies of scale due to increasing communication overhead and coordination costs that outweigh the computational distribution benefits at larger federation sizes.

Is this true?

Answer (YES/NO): NO